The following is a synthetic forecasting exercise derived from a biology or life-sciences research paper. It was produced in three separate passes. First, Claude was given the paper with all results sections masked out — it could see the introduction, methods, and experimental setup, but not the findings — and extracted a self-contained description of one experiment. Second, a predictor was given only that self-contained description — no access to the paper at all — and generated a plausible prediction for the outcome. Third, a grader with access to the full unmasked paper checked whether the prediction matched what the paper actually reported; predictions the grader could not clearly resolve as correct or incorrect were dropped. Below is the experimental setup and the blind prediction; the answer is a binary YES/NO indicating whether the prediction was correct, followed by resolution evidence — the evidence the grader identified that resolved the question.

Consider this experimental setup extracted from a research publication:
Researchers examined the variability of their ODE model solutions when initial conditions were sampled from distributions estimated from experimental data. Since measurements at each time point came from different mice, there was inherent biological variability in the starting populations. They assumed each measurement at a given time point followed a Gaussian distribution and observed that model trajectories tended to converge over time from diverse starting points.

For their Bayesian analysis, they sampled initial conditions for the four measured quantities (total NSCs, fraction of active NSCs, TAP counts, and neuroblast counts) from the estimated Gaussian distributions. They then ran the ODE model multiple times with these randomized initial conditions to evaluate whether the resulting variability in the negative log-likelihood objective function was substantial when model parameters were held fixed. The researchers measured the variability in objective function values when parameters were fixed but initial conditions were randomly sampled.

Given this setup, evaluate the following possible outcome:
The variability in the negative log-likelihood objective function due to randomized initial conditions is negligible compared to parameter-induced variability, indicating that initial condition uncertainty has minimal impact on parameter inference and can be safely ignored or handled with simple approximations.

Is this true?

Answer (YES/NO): YES